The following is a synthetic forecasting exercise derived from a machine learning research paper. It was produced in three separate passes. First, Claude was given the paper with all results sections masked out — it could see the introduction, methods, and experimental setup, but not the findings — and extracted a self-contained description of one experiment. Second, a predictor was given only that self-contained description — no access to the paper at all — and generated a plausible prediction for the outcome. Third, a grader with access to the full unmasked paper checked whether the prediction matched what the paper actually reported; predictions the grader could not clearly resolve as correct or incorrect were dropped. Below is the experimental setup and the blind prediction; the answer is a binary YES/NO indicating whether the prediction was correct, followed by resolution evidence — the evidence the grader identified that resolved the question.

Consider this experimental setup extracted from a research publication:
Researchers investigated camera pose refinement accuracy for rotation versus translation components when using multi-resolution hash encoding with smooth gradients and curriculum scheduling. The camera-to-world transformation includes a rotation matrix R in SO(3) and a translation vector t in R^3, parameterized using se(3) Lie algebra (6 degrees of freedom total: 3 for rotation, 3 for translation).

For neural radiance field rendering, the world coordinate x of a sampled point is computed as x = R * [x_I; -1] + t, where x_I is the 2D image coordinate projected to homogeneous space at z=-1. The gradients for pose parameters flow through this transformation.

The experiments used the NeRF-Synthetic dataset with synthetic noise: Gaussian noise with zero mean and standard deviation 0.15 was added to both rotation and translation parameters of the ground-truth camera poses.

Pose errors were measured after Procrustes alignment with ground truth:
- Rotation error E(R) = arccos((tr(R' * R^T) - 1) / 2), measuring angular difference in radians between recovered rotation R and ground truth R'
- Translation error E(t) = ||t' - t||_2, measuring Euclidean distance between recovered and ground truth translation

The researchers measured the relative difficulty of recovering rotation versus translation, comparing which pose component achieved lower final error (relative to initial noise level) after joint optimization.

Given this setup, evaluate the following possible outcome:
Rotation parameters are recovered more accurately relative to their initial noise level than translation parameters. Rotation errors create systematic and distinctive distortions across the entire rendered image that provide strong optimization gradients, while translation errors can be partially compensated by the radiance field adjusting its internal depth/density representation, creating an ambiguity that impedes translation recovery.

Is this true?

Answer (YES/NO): NO